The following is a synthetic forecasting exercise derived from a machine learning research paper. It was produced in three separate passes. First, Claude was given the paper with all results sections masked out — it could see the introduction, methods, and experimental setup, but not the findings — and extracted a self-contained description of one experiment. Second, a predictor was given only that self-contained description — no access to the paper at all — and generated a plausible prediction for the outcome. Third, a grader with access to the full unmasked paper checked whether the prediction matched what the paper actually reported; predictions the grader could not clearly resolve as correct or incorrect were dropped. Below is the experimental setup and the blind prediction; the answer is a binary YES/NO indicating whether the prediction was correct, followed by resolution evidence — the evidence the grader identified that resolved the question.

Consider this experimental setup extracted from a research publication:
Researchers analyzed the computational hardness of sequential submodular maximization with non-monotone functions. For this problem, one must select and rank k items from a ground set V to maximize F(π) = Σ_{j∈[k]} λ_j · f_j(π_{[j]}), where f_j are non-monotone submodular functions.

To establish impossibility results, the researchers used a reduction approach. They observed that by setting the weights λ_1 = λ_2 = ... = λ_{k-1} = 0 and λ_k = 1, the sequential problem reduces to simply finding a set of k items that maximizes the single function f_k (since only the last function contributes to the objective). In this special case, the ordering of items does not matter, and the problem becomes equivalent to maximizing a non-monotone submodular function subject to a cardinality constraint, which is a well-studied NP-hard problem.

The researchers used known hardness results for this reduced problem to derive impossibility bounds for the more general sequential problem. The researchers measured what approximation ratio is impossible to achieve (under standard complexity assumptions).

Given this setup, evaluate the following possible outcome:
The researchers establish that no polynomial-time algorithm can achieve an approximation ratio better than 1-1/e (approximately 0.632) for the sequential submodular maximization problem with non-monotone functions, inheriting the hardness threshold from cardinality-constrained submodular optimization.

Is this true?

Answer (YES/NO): NO